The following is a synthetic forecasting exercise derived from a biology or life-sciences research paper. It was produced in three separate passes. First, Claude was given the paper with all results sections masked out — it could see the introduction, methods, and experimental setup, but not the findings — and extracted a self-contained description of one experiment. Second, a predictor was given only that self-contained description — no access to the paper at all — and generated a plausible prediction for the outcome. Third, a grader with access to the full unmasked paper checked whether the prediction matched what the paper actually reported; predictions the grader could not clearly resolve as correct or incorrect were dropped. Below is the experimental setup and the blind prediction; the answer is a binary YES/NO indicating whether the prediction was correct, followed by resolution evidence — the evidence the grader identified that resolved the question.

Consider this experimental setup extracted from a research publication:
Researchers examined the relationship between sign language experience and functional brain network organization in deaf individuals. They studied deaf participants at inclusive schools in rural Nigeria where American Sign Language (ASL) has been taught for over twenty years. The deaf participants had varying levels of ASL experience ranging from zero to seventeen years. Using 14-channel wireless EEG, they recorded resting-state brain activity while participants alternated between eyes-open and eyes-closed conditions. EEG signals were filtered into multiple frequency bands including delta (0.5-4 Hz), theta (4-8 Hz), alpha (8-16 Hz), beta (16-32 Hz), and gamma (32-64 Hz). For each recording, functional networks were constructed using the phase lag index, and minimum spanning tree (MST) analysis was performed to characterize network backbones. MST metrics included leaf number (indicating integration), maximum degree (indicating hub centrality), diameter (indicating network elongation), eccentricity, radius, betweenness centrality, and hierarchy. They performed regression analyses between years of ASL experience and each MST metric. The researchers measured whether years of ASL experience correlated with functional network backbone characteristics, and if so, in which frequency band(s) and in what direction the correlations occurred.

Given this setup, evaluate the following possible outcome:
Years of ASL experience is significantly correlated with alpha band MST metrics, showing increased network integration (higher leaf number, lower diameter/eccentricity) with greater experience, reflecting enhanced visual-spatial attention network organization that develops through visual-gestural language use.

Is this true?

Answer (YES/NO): NO